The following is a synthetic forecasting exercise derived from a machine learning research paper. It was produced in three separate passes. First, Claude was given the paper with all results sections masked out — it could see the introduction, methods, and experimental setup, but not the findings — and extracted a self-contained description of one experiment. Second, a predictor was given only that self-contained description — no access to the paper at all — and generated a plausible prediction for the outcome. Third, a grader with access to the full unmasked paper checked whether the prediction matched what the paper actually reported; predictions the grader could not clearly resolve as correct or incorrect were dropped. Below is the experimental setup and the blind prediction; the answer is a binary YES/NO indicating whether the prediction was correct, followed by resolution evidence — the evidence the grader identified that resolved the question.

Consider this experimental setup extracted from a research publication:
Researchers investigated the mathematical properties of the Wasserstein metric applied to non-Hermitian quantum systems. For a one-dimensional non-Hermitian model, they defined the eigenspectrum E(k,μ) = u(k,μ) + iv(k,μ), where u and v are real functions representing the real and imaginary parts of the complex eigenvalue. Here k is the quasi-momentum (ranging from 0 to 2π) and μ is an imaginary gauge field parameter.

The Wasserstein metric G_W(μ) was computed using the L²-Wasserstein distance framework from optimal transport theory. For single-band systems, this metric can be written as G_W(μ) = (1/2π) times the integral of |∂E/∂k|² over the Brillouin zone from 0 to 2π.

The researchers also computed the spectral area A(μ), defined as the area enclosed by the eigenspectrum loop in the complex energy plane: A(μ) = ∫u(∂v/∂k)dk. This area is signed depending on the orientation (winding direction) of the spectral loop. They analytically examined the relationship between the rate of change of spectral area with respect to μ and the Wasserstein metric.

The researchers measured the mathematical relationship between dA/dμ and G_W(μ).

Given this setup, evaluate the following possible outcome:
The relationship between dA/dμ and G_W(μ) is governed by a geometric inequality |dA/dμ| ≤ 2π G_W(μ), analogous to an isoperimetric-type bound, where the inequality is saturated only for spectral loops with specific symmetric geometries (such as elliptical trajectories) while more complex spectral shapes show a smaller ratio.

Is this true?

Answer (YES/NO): NO